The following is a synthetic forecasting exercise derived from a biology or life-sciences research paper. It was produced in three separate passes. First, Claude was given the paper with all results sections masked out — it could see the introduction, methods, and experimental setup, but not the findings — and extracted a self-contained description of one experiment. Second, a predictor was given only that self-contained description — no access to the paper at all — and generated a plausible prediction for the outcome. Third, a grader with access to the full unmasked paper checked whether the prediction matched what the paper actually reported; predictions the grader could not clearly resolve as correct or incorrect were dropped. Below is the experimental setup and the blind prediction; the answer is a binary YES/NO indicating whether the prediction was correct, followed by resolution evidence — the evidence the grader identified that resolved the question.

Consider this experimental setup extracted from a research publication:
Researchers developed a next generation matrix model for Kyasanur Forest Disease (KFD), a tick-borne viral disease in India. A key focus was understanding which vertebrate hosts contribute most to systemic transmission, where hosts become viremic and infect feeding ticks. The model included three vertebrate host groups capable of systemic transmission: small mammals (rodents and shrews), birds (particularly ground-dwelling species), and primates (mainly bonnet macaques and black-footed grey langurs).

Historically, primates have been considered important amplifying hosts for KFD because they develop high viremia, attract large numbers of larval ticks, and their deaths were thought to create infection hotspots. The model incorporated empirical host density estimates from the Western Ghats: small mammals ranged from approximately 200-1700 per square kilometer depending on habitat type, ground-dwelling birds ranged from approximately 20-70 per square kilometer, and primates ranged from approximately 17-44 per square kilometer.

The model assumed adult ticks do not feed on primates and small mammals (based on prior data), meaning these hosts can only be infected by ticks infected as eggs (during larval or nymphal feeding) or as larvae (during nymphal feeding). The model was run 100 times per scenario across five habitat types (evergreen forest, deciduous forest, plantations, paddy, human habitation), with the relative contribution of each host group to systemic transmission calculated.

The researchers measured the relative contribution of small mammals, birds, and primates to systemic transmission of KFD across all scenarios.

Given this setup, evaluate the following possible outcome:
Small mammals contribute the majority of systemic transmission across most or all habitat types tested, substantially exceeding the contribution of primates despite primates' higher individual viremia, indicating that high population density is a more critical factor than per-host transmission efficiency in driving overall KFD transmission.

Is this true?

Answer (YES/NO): YES